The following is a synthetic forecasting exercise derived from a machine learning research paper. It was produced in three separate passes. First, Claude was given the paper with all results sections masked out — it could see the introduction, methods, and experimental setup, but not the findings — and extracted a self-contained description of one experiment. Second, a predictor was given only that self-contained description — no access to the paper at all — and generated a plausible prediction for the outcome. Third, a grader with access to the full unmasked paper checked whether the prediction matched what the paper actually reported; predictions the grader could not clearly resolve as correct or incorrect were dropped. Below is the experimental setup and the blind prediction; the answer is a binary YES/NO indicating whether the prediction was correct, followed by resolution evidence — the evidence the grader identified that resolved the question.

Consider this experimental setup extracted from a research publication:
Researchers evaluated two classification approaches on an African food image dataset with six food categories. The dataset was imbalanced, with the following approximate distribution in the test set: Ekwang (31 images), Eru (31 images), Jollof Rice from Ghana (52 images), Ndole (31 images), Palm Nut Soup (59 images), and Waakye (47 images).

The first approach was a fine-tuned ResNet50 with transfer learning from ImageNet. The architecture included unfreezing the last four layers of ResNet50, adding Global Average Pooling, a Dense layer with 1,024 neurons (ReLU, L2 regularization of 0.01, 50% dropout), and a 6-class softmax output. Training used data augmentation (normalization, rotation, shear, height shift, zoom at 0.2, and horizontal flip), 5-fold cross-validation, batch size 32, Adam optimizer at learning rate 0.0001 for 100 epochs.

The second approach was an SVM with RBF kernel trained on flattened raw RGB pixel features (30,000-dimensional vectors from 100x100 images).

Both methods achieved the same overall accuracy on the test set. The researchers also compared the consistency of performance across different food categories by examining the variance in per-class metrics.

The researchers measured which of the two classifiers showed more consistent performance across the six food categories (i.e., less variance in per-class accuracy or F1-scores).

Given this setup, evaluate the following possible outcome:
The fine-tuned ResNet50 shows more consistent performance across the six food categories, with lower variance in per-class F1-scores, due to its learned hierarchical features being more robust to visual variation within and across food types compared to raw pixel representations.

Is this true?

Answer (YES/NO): NO